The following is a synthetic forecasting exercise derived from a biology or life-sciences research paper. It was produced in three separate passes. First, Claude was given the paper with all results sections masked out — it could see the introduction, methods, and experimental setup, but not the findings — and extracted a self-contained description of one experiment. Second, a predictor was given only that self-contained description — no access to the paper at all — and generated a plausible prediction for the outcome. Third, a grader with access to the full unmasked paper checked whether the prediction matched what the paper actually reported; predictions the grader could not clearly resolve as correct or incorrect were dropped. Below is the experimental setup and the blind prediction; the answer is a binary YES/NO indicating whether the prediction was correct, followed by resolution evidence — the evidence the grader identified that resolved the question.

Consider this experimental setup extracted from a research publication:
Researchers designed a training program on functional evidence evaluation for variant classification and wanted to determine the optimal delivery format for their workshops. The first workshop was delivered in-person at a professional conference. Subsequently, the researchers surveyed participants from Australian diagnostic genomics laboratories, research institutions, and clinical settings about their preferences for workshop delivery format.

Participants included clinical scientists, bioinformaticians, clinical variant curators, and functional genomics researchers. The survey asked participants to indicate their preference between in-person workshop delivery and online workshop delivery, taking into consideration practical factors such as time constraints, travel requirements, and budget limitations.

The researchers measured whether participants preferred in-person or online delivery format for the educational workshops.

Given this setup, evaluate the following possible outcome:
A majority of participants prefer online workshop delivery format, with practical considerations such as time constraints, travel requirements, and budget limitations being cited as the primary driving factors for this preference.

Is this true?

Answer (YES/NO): YES